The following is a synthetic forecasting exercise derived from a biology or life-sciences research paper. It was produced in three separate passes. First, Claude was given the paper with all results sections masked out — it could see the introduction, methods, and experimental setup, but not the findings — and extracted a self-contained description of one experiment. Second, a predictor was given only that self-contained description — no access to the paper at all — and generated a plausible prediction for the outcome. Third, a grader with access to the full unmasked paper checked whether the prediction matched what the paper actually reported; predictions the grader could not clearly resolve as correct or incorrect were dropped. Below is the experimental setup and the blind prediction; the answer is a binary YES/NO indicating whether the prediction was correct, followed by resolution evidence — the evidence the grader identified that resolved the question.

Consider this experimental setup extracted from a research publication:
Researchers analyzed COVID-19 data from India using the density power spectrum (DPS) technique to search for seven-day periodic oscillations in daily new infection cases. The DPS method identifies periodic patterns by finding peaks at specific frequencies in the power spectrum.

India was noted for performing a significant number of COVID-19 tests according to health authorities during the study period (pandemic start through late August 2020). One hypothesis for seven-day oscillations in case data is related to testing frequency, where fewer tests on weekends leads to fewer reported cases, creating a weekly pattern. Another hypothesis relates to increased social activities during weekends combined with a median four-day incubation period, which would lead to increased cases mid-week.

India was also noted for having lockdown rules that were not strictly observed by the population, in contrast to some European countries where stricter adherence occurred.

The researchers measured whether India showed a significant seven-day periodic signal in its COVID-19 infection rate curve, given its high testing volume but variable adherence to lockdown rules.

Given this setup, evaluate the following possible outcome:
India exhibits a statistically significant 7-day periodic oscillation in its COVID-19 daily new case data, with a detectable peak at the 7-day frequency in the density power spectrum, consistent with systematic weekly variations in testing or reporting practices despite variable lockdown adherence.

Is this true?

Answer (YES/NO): NO